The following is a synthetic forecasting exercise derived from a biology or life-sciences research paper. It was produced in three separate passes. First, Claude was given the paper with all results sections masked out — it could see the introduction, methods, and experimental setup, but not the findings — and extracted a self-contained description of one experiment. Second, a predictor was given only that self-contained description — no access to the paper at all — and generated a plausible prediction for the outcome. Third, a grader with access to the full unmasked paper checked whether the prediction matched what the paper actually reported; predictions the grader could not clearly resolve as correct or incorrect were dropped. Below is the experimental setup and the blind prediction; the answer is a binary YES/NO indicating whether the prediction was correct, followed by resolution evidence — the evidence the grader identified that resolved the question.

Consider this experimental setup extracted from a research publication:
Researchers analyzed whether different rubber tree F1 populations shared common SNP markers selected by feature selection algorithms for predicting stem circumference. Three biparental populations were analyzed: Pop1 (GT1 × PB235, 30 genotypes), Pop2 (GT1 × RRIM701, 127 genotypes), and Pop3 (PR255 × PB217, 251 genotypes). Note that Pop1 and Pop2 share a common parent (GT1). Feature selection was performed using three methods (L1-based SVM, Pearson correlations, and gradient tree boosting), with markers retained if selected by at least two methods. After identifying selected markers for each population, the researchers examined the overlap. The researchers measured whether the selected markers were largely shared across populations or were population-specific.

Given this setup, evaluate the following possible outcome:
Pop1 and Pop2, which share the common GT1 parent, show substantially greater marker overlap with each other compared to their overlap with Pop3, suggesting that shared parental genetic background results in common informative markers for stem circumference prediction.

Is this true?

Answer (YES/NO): NO